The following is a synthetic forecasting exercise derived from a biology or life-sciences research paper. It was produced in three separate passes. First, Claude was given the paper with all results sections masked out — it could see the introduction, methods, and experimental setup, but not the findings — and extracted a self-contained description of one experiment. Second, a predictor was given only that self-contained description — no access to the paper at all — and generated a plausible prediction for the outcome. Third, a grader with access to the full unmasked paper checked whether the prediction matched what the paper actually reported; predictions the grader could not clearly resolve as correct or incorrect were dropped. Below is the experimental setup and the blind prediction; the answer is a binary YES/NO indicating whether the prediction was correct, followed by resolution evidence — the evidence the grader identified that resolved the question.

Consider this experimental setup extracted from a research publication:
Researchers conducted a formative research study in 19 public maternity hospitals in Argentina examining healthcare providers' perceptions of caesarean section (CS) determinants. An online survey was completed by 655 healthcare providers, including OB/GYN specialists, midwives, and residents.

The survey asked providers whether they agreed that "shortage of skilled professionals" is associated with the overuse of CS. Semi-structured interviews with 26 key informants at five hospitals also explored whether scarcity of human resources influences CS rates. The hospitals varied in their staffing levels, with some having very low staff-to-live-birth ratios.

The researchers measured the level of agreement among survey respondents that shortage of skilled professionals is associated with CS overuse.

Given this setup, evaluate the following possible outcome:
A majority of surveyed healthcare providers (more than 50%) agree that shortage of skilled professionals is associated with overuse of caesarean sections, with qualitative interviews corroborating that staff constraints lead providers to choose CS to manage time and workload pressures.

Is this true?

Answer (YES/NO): NO